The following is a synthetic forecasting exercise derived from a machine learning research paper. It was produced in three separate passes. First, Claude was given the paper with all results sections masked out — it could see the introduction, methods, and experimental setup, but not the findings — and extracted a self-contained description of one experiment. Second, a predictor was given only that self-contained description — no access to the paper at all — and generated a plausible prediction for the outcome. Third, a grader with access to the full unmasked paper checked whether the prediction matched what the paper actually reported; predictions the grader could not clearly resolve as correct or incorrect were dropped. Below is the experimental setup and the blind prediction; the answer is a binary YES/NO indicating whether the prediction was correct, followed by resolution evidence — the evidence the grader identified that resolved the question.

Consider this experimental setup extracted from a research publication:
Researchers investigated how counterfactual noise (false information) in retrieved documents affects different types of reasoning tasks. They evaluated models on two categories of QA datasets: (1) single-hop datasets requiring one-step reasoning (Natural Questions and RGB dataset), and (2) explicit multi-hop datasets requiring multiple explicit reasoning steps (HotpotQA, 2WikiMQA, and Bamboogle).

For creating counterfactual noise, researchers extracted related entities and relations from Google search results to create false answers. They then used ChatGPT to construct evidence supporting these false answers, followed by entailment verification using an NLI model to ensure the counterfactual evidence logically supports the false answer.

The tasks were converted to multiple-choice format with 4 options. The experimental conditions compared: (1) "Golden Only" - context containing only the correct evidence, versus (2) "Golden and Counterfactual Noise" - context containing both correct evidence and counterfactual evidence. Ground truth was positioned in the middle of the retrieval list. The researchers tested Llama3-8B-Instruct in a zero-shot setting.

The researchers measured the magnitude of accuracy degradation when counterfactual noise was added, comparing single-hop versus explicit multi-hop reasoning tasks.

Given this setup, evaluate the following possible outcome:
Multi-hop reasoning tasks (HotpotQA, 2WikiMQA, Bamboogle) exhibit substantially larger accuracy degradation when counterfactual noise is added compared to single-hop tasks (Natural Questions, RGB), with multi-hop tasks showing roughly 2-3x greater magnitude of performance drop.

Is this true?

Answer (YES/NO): NO